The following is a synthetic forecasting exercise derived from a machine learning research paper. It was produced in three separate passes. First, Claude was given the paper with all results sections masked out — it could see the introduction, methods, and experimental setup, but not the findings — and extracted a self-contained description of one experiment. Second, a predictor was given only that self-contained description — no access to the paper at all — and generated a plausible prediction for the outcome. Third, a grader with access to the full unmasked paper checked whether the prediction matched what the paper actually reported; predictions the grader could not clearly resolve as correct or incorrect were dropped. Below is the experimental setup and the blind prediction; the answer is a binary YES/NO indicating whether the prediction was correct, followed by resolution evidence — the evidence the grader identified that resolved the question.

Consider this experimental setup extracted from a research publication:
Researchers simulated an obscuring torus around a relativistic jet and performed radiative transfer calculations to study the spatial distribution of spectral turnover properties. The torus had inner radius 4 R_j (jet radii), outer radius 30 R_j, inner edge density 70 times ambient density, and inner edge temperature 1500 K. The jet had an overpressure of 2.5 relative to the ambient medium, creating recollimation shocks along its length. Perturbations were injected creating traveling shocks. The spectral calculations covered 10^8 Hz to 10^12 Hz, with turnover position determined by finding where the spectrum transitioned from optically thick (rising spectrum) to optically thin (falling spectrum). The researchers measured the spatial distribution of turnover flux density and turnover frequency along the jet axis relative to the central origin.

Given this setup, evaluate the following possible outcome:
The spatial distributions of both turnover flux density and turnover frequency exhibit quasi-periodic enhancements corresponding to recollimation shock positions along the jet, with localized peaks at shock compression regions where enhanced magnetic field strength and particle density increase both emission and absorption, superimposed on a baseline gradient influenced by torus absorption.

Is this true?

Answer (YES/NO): NO